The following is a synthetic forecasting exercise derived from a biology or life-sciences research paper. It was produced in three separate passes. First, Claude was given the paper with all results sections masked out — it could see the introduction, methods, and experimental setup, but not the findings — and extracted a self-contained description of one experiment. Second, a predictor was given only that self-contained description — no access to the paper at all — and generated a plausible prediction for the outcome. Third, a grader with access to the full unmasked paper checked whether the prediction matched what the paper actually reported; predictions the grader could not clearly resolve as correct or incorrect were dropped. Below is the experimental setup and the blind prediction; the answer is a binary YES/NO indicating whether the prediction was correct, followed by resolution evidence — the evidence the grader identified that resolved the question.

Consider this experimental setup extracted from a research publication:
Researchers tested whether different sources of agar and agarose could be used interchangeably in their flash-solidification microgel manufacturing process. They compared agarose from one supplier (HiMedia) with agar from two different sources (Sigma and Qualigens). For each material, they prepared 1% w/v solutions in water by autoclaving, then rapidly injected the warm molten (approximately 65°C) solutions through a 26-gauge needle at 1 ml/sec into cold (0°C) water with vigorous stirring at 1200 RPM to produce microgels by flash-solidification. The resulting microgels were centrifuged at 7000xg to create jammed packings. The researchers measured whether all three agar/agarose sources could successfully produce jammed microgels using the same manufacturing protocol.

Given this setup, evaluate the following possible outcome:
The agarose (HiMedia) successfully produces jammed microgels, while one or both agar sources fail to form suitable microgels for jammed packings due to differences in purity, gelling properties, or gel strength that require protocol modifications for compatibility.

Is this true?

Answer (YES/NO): NO